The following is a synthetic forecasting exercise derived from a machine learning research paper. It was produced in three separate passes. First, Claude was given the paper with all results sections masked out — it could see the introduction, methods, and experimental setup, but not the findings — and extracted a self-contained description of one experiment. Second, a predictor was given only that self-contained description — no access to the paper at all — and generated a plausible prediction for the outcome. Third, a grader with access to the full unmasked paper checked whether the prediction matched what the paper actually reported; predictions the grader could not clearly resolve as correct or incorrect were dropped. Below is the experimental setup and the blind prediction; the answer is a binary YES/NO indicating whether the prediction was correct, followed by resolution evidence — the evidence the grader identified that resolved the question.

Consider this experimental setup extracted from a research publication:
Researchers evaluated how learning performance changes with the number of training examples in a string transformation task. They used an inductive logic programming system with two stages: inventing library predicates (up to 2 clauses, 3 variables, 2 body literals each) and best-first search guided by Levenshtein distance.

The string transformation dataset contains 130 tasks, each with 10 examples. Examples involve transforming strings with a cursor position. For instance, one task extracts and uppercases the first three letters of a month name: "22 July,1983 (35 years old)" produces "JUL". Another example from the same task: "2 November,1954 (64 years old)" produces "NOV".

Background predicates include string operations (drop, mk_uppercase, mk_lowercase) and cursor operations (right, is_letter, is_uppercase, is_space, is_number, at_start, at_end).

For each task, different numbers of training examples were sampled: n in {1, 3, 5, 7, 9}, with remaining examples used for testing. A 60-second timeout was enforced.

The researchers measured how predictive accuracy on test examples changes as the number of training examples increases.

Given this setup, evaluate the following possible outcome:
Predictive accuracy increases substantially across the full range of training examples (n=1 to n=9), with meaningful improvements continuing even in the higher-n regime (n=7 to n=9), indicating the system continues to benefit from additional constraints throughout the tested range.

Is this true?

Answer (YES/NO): NO